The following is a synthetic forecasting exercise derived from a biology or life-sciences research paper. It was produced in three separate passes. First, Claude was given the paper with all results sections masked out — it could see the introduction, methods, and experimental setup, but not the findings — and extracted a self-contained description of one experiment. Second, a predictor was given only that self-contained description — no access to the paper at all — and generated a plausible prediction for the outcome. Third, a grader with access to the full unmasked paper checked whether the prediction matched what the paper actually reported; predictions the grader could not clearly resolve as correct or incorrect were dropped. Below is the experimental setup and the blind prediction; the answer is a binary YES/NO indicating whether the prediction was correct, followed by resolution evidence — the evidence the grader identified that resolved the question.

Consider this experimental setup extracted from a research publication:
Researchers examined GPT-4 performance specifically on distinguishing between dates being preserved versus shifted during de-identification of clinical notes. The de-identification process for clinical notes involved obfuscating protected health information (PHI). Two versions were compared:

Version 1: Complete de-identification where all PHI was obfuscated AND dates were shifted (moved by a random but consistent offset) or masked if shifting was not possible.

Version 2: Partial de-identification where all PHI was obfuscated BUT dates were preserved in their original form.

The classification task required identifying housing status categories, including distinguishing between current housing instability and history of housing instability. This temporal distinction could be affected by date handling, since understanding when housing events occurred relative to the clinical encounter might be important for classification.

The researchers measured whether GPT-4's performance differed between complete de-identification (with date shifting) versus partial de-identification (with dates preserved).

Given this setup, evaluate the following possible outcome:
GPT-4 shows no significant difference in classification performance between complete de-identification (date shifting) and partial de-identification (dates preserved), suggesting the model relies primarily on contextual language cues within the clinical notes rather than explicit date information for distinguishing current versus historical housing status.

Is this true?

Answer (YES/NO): NO